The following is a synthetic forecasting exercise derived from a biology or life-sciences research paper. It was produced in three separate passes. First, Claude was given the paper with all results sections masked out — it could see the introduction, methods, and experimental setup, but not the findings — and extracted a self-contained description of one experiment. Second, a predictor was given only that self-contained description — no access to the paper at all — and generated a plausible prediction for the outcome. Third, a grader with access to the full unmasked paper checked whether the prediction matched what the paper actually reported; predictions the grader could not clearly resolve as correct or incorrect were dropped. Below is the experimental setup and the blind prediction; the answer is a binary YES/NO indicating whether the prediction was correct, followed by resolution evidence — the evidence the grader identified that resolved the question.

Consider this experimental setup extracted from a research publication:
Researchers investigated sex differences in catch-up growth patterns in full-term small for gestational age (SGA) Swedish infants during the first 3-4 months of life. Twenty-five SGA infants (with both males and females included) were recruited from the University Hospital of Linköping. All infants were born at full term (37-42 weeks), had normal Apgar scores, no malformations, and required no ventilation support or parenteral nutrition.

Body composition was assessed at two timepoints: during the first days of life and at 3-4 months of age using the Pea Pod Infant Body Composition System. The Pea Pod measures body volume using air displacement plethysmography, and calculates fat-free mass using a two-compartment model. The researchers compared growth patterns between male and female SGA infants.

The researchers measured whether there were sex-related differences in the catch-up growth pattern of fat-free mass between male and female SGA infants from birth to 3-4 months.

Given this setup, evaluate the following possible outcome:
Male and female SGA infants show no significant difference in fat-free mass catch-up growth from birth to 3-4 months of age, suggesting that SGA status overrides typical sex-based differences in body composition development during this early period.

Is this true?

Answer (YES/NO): NO